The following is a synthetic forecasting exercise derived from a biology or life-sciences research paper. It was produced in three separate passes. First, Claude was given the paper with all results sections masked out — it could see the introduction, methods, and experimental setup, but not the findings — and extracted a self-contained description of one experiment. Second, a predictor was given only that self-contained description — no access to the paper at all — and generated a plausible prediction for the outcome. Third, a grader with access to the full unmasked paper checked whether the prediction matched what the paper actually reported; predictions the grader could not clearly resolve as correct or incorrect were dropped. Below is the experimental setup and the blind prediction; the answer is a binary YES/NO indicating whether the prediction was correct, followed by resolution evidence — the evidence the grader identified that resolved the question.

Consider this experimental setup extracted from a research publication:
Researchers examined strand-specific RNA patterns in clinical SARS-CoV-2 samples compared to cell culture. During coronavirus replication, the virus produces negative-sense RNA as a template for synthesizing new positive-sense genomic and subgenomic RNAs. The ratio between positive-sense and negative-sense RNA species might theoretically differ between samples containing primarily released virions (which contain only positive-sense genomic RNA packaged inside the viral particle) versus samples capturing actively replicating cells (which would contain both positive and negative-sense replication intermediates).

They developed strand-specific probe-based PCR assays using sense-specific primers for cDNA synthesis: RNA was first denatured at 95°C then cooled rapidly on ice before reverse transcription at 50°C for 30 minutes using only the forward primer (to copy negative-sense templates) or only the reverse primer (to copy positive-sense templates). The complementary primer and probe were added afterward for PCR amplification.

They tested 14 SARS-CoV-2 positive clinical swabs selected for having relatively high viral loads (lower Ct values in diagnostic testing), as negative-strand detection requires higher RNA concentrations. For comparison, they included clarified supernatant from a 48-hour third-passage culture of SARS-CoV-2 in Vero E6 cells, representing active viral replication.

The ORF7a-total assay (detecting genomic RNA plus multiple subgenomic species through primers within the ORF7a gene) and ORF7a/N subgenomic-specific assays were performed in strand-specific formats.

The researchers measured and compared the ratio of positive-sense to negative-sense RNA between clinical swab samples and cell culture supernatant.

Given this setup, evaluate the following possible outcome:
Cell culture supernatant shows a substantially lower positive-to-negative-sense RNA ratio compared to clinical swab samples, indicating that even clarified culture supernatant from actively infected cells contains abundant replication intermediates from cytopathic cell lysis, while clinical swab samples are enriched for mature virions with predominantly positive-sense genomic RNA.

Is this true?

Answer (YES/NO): NO